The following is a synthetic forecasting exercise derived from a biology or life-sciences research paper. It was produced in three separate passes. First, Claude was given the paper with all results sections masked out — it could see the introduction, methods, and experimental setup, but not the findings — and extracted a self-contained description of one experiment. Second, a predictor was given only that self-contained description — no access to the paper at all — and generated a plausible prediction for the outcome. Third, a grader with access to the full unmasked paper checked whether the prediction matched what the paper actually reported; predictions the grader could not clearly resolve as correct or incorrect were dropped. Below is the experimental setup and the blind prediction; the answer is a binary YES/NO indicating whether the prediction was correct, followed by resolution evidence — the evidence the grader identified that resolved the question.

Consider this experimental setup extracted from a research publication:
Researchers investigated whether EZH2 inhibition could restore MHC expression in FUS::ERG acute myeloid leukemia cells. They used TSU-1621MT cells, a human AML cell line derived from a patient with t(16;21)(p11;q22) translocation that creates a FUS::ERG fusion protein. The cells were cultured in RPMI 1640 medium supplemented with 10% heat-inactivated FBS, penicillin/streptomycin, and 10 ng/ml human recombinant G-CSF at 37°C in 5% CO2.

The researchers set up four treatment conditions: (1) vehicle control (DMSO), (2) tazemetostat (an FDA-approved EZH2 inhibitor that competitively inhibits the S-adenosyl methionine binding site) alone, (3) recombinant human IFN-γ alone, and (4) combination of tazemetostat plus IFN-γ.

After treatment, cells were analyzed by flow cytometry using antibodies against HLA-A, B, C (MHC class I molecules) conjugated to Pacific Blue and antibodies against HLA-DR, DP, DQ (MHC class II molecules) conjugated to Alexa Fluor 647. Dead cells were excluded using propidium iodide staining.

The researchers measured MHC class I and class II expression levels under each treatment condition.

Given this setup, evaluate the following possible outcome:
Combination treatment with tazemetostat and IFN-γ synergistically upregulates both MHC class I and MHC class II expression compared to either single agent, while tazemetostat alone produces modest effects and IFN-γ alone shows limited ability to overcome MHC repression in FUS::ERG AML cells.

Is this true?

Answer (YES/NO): YES